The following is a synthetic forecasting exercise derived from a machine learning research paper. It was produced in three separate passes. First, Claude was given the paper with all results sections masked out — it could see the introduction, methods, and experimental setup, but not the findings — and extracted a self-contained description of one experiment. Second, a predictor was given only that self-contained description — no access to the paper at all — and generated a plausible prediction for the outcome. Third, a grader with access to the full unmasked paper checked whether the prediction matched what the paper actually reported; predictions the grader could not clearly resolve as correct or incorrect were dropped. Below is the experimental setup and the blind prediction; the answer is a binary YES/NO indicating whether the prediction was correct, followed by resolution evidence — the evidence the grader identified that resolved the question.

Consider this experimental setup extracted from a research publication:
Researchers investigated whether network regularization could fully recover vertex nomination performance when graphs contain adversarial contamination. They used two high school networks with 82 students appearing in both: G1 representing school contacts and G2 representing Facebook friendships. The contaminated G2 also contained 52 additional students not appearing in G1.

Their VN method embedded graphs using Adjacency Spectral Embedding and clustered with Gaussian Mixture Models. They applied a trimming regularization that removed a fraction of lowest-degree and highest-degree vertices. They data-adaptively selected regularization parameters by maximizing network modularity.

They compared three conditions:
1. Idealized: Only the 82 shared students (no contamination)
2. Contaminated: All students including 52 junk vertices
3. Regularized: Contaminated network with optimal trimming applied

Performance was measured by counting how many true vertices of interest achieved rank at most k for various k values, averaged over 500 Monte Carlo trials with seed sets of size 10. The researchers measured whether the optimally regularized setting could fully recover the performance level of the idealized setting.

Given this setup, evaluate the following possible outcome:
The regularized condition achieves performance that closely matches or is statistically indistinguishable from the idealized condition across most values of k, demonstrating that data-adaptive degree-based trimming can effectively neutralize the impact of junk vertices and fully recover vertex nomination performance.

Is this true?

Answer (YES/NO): NO